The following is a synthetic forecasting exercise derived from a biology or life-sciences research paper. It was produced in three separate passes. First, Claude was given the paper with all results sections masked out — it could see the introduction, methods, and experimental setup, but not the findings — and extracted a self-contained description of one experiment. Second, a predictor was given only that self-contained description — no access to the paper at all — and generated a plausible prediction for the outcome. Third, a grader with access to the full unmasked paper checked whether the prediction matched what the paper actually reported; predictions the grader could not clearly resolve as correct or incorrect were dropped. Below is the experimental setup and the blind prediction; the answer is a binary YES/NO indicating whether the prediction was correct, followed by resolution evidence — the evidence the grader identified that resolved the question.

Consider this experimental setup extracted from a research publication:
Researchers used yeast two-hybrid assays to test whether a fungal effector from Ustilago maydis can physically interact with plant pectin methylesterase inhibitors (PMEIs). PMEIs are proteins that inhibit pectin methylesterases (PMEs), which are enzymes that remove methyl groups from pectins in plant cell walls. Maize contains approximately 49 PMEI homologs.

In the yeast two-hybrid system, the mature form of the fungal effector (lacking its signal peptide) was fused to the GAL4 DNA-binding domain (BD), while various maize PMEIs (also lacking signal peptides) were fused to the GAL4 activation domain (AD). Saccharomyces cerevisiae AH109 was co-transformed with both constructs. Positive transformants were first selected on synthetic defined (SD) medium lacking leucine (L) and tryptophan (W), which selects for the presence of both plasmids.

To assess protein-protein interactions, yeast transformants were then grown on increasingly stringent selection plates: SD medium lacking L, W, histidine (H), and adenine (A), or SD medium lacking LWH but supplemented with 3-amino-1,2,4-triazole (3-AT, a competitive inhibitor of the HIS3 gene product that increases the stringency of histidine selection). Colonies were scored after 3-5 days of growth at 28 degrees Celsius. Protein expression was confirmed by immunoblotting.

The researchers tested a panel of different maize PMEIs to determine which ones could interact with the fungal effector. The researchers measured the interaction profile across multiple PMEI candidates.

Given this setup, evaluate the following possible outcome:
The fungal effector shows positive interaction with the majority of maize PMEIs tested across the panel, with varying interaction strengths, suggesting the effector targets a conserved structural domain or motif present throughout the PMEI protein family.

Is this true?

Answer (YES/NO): NO